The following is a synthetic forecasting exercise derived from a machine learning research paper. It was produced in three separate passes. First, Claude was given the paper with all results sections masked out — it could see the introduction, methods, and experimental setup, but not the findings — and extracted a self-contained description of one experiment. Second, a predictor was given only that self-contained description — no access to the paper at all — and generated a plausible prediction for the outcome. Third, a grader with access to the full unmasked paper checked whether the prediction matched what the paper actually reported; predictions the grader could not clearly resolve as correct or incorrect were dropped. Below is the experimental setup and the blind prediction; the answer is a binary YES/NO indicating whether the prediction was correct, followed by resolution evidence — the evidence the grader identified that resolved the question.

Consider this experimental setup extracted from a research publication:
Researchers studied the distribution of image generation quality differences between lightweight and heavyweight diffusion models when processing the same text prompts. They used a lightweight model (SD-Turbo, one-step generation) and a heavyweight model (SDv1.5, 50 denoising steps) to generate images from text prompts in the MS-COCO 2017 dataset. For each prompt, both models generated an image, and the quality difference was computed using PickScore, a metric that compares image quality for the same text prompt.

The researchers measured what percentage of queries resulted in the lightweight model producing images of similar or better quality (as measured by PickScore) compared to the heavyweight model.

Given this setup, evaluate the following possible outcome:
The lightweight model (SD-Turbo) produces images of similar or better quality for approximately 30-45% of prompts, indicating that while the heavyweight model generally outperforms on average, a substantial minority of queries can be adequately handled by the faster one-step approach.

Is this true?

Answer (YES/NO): NO